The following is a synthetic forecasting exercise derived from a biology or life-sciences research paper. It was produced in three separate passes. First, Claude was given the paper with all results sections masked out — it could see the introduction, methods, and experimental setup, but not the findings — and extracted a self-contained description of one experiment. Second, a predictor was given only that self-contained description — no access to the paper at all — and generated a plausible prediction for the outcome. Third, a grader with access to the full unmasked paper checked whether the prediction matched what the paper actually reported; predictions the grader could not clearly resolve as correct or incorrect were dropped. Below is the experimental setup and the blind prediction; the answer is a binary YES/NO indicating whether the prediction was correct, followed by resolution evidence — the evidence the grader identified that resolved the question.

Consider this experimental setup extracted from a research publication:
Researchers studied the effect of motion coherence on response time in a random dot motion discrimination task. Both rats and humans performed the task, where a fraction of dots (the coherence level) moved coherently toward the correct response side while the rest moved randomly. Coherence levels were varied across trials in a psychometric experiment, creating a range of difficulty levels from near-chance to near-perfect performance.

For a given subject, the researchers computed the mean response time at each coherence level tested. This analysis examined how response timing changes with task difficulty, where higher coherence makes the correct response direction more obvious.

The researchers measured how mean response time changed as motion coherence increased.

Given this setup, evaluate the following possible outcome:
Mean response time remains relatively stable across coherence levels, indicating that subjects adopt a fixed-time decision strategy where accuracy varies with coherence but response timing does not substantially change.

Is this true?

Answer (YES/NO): NO